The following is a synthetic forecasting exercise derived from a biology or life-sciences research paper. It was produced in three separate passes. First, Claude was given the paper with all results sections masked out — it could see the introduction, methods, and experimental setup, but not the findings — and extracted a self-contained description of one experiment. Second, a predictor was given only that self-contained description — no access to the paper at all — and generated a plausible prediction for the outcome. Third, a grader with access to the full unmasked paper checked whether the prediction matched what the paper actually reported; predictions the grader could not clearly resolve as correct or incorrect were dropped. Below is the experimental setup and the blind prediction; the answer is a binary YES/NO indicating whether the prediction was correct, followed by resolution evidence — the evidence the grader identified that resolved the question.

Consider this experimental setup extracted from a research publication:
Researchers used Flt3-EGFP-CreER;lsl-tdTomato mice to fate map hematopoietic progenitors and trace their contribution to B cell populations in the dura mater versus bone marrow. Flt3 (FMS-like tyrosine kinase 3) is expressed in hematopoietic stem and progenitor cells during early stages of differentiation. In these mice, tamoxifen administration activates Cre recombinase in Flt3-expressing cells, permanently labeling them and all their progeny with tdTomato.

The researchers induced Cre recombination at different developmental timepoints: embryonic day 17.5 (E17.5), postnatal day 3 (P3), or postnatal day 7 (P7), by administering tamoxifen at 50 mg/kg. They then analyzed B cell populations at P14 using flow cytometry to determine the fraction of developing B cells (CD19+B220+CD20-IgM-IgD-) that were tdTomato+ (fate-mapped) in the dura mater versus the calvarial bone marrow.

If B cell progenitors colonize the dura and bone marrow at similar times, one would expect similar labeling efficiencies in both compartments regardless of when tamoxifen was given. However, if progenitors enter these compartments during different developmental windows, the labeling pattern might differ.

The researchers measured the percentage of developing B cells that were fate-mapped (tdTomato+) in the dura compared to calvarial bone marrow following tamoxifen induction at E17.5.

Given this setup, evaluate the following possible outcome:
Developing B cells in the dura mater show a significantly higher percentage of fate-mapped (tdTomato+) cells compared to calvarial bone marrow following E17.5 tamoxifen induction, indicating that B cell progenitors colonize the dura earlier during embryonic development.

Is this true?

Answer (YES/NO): NO